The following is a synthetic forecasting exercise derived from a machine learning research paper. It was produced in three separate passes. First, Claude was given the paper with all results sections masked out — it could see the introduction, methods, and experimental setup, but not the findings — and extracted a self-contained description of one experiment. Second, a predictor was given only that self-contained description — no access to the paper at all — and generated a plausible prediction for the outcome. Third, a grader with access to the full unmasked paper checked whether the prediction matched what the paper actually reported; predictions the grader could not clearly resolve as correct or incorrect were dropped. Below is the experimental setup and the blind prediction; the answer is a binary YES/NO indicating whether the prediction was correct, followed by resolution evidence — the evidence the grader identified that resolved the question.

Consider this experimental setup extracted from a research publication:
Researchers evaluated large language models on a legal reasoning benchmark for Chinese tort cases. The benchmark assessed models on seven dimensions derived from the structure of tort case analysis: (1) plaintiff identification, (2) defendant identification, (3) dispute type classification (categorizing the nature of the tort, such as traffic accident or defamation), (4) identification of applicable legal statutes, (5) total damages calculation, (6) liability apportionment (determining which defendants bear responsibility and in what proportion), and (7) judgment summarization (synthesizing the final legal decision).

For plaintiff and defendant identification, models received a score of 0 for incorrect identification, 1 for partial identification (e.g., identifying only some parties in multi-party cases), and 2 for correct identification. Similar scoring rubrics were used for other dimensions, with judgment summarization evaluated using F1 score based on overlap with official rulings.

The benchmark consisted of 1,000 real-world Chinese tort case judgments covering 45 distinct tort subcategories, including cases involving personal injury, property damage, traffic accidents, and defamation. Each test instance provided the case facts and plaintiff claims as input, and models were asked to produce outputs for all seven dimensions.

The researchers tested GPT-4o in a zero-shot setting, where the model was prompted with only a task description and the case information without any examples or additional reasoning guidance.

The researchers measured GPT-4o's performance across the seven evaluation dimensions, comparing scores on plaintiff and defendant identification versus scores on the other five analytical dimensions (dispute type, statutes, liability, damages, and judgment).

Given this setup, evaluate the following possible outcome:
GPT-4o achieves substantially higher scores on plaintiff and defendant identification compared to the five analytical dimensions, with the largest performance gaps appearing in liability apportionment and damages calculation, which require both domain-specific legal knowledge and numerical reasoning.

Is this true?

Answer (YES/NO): NO